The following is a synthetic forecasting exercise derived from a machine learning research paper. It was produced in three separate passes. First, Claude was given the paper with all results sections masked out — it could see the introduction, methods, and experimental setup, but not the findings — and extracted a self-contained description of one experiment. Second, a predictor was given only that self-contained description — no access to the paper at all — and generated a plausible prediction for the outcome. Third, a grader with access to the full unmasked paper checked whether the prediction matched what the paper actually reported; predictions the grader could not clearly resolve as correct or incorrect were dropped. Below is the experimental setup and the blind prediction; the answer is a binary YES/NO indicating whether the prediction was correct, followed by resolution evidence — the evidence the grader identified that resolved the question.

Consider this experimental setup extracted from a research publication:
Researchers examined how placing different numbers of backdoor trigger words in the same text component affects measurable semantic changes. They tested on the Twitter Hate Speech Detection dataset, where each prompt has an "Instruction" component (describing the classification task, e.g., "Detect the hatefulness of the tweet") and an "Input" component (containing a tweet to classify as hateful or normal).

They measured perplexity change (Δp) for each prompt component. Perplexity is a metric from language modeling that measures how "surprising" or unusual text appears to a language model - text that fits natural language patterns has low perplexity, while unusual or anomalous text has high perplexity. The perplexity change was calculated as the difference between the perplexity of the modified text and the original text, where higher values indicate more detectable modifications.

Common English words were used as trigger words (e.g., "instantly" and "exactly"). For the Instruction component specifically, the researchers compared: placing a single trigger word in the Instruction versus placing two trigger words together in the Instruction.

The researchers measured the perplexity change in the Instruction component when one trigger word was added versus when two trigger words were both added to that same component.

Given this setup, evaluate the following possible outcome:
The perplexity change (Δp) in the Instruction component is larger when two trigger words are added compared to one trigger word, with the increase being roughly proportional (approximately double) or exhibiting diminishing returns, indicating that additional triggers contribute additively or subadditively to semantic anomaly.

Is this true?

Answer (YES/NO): YES